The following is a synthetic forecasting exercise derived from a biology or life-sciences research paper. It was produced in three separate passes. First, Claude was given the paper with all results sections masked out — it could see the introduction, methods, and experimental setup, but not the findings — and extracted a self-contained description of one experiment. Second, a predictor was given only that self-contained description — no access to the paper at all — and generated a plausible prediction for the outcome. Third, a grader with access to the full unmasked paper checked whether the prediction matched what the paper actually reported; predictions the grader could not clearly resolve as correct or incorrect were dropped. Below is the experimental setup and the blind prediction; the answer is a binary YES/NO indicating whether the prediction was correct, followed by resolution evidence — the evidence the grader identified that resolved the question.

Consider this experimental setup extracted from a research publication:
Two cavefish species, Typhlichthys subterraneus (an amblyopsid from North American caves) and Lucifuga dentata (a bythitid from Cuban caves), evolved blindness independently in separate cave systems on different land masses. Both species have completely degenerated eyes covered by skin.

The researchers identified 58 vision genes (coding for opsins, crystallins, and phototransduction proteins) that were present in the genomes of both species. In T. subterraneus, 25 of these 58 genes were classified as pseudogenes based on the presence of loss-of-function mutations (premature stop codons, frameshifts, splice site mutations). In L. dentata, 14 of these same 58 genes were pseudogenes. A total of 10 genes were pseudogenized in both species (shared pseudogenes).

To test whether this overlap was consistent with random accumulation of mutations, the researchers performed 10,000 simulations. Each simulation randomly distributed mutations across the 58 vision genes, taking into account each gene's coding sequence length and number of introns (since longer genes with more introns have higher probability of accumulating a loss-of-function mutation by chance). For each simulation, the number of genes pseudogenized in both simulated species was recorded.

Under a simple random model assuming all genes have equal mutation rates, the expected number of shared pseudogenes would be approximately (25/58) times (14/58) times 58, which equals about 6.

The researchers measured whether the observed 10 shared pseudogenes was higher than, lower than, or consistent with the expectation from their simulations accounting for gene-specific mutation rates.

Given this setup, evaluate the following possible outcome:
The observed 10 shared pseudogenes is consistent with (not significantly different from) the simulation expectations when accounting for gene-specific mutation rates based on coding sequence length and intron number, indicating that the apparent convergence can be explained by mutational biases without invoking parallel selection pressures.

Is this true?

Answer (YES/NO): YES